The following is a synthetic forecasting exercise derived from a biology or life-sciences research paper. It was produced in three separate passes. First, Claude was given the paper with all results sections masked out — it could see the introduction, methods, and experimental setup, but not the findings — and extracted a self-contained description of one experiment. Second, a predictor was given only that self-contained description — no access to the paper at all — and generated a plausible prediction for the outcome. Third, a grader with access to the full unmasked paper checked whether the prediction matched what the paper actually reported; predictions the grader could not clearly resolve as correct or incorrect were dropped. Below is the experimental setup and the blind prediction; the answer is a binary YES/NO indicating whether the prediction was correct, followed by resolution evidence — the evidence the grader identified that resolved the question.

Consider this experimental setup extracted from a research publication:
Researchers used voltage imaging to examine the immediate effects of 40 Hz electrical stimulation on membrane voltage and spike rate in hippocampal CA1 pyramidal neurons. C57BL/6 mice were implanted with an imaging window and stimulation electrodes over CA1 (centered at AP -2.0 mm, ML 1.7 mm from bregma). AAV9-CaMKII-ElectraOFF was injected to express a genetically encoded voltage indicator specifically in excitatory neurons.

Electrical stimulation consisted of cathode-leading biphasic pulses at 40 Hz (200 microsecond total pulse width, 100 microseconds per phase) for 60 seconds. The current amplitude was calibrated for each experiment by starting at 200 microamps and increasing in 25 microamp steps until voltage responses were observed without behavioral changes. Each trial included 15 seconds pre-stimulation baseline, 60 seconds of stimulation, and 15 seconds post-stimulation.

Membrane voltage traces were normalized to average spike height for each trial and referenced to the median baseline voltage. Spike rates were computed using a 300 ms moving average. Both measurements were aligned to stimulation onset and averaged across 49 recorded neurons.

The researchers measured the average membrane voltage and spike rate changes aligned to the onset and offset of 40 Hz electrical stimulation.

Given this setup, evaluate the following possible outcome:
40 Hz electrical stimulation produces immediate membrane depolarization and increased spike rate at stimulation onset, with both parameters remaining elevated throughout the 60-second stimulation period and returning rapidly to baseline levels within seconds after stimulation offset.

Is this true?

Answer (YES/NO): NO